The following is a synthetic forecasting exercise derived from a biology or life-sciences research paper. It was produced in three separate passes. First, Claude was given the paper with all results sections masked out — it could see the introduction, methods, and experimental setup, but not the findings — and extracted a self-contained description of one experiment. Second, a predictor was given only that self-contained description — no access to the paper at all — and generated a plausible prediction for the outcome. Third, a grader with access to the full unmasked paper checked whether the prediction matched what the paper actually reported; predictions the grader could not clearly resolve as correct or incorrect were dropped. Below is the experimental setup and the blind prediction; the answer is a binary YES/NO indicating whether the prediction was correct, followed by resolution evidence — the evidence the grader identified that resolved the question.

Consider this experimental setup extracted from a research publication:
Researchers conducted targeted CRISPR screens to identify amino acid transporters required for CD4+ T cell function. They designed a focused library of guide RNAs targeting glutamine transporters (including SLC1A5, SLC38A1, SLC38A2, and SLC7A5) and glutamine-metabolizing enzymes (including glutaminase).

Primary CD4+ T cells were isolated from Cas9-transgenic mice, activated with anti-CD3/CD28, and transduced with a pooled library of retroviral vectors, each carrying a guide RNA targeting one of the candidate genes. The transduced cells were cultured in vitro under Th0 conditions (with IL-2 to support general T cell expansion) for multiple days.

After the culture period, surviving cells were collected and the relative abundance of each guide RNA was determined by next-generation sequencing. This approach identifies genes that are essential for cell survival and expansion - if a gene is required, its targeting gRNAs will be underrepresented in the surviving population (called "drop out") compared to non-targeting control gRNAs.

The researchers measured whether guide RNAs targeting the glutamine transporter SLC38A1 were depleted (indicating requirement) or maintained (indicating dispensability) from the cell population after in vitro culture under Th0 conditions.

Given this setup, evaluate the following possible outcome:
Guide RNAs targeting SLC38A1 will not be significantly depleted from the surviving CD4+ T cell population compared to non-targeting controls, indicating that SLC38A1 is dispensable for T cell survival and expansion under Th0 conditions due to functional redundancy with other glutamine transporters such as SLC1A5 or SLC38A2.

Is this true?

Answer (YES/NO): NO